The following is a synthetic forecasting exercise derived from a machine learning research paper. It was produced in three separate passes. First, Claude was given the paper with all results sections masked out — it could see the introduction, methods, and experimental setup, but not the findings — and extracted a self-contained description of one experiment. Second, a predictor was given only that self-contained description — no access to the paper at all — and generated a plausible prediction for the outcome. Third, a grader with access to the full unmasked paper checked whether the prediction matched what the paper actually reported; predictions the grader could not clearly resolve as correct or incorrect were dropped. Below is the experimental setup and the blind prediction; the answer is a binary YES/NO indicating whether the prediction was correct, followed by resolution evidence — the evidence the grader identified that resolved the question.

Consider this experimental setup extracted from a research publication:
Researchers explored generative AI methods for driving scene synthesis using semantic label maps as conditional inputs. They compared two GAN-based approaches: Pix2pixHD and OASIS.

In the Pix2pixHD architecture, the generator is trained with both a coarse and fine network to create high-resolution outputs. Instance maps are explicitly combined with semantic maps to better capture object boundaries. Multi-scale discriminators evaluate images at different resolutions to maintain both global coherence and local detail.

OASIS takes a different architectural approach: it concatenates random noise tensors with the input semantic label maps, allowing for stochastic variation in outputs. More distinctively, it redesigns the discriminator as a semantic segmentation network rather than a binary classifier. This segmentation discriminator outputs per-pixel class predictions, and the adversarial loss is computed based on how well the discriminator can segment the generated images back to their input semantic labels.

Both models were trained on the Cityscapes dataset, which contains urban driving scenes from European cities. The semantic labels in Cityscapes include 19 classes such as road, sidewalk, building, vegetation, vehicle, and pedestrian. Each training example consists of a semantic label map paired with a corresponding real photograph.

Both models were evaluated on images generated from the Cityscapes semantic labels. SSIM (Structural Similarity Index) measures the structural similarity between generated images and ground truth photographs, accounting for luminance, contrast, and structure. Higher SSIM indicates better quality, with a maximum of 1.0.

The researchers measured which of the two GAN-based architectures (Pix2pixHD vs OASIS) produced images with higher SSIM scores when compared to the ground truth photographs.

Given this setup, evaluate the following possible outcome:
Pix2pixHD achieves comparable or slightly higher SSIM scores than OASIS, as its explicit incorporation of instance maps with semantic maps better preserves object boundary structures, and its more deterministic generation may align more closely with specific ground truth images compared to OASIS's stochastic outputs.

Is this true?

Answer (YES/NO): YES